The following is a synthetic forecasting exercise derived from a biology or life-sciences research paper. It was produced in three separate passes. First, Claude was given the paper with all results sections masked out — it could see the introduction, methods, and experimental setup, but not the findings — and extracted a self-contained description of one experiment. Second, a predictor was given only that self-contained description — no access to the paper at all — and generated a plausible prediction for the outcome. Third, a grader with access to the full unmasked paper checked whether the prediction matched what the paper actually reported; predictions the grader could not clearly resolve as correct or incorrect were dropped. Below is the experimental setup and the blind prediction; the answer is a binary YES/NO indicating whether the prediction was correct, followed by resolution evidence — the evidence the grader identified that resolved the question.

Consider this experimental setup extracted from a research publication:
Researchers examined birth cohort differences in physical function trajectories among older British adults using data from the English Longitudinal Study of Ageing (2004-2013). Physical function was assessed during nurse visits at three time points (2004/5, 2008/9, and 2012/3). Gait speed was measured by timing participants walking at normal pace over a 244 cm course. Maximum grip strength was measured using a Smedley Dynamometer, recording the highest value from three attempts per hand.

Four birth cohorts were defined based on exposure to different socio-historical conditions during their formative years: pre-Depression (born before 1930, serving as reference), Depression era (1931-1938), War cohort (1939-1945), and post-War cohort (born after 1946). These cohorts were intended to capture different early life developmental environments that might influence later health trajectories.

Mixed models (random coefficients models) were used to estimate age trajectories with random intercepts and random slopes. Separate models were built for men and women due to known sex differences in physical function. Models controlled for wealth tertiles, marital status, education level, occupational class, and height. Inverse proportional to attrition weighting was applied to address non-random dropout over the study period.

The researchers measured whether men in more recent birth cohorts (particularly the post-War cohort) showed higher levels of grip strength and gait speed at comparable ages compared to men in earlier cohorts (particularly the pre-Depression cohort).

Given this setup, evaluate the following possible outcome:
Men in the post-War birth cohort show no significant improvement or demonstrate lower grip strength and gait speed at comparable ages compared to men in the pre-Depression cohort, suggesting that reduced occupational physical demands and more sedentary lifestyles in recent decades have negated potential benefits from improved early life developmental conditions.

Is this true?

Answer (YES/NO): NO